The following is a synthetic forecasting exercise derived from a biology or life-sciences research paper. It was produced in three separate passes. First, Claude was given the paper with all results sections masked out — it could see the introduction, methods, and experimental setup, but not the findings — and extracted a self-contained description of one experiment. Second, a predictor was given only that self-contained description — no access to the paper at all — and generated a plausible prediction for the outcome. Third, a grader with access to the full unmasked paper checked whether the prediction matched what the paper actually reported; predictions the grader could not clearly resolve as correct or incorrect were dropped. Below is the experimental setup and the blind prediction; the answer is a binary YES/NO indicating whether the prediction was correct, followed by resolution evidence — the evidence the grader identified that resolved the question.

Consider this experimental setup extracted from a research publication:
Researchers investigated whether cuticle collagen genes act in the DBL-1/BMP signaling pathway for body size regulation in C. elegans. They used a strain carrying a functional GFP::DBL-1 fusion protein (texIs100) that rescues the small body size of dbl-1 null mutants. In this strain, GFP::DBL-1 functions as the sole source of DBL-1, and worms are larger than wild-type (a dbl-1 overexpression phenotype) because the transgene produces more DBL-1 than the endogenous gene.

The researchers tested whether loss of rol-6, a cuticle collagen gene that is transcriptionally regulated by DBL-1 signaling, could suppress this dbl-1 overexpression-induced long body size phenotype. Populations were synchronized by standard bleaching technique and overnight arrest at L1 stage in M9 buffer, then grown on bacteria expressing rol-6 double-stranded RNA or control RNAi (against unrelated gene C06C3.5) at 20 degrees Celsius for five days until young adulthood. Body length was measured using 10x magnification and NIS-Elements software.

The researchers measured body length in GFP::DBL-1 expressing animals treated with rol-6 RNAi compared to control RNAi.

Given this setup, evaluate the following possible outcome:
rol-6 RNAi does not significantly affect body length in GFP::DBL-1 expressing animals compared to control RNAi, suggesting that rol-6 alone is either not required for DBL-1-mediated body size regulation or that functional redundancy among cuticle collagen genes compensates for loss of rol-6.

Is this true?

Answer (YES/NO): NO